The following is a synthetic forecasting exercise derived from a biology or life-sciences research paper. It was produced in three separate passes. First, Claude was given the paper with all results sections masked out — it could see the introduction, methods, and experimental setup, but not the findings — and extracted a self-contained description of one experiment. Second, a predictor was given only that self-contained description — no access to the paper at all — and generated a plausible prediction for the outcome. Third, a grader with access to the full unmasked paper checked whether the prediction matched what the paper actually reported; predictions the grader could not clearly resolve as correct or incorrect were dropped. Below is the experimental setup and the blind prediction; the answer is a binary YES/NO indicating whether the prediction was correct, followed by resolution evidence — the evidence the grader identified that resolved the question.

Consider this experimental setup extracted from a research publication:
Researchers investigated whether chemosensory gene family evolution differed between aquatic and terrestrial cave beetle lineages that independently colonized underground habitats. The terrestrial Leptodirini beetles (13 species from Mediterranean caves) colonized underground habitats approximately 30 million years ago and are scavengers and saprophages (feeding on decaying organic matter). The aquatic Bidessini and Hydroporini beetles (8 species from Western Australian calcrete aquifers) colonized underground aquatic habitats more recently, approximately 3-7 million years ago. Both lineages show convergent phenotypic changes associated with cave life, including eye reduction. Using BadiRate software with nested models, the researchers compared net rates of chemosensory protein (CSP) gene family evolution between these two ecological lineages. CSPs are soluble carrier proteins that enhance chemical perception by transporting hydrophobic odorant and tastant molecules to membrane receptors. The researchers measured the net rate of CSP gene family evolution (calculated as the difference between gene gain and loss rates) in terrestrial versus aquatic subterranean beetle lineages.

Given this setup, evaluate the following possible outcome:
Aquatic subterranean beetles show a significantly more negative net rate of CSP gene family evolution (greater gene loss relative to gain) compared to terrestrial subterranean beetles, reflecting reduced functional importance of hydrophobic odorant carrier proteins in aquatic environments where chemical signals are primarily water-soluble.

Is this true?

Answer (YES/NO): NO